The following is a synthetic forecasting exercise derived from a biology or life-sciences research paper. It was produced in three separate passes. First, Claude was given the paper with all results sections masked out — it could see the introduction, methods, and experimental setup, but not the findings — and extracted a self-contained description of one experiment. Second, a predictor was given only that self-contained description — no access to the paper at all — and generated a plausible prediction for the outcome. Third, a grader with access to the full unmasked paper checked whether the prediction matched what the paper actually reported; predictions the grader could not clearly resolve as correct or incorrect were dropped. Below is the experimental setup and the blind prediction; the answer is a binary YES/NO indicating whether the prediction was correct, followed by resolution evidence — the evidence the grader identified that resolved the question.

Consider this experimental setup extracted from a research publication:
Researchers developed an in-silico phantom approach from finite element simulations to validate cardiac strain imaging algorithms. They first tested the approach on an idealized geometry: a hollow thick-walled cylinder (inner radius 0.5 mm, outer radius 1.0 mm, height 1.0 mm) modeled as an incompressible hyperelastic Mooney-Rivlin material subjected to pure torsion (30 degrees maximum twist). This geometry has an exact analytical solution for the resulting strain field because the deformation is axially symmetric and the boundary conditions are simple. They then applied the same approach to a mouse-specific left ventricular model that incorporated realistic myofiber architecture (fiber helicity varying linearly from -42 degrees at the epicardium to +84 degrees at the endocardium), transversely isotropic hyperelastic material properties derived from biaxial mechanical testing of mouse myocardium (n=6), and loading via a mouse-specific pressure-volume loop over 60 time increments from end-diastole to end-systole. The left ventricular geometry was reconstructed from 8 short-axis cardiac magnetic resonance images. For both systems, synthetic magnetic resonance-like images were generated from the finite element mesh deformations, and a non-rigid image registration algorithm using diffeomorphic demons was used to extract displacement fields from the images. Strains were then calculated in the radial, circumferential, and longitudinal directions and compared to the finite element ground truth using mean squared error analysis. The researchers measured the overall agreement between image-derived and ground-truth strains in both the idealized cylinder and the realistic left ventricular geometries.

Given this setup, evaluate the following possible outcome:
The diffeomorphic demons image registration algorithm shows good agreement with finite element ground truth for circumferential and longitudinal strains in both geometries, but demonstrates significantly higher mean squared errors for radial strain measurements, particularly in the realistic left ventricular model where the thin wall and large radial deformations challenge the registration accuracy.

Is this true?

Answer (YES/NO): NO